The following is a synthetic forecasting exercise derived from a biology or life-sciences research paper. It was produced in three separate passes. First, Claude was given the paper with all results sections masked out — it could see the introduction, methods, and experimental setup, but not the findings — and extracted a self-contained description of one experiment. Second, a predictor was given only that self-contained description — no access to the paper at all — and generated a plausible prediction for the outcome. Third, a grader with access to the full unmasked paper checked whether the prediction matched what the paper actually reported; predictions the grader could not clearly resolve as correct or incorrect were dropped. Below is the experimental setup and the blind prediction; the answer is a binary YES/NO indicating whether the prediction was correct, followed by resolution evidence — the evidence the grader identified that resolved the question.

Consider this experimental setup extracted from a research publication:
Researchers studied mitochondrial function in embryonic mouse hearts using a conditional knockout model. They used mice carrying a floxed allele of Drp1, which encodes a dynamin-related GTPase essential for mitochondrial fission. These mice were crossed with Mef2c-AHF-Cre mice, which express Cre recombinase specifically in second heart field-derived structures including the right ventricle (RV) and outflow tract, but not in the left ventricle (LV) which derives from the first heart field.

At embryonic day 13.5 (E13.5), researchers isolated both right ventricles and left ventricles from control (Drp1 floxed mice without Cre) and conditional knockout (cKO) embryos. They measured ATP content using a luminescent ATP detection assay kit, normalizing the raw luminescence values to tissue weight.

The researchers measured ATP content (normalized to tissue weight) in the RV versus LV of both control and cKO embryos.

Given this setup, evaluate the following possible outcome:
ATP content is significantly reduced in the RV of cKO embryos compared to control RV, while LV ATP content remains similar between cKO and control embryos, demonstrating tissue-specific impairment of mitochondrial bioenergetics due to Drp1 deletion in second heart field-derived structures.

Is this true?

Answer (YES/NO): YES